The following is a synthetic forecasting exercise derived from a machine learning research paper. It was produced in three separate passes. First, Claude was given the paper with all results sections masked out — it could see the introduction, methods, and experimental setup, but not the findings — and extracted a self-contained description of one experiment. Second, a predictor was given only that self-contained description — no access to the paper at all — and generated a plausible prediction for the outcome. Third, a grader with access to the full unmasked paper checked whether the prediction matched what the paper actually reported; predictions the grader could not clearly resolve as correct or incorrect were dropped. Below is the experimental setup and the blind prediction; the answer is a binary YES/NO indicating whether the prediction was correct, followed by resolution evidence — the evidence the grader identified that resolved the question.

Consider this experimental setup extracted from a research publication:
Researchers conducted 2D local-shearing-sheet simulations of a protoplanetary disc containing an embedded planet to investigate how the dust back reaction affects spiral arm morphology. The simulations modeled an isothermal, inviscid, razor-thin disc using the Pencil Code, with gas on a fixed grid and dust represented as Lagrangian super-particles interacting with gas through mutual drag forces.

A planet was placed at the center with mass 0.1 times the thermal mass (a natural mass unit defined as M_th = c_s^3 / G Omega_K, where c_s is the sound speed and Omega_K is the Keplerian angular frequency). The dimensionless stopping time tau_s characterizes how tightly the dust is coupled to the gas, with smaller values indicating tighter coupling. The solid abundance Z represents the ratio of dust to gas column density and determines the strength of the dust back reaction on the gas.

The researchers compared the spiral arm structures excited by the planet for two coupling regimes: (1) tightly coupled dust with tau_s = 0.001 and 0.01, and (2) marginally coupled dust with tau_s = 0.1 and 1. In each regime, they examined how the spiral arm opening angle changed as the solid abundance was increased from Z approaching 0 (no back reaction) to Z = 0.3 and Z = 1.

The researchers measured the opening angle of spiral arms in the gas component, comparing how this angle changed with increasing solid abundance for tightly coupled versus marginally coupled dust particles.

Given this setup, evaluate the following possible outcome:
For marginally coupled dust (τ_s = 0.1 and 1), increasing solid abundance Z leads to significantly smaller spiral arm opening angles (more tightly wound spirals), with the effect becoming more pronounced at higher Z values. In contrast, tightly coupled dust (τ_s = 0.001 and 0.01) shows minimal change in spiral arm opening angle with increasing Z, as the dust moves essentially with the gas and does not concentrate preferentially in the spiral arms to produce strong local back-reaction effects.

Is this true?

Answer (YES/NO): NO